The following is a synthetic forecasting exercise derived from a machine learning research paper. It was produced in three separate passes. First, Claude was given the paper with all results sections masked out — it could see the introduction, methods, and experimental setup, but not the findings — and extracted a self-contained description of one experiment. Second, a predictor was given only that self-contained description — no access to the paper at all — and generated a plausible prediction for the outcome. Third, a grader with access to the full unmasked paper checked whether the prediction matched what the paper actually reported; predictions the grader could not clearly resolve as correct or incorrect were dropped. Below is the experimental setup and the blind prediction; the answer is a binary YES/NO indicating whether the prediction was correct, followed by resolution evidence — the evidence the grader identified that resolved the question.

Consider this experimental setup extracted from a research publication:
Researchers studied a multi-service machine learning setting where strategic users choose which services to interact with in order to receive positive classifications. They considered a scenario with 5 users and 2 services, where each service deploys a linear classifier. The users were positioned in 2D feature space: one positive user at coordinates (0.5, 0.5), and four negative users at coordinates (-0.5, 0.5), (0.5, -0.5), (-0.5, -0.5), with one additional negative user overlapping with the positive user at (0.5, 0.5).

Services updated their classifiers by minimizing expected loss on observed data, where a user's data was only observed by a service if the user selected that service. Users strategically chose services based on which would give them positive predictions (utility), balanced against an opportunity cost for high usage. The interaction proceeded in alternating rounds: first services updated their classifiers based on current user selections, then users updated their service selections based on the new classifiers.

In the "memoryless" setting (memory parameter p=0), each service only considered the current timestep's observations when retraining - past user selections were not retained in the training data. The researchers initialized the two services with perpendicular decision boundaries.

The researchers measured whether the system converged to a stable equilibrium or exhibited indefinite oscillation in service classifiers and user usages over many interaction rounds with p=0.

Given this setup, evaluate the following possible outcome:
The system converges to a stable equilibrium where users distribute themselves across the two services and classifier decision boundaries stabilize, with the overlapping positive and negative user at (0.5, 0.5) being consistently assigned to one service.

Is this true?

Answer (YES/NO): NO